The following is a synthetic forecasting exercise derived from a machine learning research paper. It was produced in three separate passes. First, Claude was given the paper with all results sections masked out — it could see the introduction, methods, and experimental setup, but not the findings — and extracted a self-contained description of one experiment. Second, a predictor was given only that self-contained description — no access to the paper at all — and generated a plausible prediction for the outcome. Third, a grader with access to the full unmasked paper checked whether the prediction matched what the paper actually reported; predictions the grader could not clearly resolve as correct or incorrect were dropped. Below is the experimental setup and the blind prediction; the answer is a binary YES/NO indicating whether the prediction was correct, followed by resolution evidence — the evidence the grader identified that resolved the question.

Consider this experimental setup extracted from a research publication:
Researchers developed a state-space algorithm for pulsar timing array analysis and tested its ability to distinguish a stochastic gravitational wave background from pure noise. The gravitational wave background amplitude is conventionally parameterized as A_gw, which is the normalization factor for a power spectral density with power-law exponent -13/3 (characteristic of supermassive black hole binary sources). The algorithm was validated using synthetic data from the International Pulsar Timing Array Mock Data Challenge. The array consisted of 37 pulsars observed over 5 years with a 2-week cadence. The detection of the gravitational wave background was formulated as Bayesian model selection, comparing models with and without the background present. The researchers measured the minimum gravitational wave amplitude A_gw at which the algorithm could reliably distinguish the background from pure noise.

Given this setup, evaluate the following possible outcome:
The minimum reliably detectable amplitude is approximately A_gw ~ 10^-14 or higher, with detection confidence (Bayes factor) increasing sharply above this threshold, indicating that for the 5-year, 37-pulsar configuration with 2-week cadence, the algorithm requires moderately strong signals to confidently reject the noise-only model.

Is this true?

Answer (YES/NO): YES